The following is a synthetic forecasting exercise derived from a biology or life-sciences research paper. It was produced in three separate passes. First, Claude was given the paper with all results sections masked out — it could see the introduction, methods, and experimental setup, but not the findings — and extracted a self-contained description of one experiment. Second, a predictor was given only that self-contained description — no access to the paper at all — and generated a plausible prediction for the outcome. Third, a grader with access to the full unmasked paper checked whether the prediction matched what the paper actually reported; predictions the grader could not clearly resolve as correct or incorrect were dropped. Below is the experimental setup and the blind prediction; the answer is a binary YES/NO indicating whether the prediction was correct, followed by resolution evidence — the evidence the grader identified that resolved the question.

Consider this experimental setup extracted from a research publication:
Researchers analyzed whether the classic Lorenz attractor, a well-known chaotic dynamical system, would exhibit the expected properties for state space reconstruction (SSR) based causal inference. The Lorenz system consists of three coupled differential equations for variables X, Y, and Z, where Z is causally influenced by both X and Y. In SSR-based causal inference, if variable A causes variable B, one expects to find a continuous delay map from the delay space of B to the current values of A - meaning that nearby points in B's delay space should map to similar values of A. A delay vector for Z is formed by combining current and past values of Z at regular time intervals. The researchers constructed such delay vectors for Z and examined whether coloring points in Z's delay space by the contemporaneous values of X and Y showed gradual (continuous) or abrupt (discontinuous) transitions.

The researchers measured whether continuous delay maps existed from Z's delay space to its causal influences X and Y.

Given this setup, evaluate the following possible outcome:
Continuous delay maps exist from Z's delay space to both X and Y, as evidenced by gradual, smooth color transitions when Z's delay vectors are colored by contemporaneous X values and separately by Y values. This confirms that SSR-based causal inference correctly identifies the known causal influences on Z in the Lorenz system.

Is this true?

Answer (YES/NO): NO